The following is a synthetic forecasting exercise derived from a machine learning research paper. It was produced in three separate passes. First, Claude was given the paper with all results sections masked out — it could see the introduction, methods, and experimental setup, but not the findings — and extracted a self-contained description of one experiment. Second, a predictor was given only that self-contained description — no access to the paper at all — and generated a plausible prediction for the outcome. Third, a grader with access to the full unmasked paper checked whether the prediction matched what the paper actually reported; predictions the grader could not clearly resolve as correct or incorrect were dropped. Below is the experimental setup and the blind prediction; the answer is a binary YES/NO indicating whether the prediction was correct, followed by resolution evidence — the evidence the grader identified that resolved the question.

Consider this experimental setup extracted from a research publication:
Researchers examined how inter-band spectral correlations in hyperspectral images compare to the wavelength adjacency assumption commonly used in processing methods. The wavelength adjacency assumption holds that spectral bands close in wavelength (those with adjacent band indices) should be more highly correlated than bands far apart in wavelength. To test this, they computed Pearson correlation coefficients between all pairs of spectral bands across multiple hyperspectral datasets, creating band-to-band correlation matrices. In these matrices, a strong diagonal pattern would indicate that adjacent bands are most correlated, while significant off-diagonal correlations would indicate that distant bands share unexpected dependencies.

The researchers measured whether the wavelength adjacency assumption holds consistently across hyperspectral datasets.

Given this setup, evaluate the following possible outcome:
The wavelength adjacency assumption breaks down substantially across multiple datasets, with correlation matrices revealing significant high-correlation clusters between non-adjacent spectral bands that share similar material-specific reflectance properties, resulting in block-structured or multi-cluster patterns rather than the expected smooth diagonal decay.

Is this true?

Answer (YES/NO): NO